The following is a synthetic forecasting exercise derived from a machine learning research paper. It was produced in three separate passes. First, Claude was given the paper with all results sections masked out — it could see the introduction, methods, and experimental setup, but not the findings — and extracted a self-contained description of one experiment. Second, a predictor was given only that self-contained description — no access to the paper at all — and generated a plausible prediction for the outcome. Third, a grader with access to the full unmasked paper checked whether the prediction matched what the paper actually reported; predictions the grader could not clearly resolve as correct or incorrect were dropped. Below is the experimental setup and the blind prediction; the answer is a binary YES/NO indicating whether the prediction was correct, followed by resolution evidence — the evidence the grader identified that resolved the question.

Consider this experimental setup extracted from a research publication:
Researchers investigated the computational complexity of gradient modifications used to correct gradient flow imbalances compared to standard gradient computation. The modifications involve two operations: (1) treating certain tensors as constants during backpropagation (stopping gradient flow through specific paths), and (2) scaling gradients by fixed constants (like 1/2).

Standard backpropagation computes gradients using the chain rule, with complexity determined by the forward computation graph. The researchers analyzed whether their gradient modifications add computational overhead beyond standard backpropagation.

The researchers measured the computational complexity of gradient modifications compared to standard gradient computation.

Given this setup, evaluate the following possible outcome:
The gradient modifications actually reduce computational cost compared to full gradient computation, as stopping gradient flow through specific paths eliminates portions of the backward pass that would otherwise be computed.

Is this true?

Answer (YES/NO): NO